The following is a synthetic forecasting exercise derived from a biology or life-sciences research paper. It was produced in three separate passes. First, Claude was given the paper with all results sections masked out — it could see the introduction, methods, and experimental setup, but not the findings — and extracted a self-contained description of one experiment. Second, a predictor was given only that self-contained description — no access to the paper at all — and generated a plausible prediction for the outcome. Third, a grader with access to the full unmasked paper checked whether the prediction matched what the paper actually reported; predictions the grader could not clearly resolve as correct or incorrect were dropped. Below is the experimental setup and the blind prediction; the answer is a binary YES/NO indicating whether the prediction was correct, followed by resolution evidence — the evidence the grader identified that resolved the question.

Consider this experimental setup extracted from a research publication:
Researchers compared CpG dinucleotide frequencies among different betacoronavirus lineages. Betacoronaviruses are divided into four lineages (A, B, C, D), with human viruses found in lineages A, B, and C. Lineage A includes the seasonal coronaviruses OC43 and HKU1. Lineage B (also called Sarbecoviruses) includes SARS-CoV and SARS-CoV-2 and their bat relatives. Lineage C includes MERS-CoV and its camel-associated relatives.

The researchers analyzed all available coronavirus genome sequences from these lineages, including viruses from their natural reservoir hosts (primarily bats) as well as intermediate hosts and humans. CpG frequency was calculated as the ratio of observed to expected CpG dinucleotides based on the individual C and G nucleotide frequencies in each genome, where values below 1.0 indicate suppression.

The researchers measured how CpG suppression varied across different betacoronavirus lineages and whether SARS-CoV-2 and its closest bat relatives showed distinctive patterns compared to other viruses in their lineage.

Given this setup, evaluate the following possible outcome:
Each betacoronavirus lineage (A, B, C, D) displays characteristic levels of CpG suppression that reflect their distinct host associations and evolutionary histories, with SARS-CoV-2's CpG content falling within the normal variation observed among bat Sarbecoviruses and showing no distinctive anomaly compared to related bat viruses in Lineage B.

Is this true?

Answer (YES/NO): NO